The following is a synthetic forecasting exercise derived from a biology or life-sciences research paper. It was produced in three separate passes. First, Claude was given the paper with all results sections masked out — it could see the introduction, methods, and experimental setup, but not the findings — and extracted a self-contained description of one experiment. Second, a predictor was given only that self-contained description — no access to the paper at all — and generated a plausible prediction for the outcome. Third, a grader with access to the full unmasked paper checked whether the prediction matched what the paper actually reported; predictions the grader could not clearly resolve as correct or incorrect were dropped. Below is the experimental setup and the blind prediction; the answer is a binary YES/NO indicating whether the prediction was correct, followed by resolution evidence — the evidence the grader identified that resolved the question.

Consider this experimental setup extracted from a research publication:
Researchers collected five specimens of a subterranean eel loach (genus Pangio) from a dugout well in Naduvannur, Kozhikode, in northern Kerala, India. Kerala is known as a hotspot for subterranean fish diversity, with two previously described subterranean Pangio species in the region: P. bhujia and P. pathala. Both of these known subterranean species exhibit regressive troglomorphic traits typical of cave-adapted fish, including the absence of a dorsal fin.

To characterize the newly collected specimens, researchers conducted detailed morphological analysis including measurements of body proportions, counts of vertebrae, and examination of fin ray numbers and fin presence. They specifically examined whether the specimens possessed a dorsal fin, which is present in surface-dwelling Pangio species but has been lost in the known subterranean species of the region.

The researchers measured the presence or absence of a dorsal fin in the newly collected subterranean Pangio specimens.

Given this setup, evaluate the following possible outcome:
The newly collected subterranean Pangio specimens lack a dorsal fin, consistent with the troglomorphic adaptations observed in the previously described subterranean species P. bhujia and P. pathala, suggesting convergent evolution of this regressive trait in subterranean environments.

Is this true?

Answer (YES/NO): NO